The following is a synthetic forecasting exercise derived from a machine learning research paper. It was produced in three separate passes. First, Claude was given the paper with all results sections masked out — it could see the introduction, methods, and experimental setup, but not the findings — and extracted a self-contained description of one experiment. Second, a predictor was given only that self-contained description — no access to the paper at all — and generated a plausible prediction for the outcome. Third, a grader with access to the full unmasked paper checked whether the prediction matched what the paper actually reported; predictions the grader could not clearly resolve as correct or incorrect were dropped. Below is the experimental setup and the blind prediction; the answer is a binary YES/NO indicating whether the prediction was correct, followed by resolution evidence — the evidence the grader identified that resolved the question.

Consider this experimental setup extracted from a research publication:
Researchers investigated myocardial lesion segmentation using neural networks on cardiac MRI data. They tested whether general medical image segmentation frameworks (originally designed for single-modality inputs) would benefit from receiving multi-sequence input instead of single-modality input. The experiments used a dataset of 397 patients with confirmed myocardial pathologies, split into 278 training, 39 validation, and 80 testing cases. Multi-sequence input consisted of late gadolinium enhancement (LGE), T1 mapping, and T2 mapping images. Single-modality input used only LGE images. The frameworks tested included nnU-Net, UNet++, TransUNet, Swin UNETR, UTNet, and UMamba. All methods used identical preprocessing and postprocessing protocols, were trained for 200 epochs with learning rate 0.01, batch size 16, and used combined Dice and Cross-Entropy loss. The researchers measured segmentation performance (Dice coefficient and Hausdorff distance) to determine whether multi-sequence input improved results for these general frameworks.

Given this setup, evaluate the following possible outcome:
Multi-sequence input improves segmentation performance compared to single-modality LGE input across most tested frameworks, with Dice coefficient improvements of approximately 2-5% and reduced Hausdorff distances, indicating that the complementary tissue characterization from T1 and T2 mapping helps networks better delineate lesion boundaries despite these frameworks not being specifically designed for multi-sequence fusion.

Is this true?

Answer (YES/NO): NO